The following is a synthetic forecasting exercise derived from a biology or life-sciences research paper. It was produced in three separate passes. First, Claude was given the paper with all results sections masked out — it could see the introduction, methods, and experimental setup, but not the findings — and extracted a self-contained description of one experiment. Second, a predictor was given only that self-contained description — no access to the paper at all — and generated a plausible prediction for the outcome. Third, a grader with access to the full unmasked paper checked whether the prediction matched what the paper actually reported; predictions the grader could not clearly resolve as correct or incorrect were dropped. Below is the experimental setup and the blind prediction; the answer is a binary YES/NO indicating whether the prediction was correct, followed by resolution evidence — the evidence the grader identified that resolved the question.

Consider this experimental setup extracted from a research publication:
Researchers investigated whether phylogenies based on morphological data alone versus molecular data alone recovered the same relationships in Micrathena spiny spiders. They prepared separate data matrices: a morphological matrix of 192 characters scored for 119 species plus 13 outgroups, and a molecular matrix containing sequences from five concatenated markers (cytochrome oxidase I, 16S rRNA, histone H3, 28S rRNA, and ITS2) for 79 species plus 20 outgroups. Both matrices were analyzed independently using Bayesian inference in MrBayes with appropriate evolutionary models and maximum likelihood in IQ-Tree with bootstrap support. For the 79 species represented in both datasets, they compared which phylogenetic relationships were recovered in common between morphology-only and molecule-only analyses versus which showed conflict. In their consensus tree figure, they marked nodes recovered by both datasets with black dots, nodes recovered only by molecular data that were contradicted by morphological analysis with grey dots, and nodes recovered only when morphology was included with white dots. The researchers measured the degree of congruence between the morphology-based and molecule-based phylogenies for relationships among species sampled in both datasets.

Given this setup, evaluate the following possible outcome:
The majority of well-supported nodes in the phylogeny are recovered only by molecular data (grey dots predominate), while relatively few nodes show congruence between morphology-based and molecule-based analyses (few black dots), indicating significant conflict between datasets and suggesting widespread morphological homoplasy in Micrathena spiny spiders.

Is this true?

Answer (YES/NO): NO